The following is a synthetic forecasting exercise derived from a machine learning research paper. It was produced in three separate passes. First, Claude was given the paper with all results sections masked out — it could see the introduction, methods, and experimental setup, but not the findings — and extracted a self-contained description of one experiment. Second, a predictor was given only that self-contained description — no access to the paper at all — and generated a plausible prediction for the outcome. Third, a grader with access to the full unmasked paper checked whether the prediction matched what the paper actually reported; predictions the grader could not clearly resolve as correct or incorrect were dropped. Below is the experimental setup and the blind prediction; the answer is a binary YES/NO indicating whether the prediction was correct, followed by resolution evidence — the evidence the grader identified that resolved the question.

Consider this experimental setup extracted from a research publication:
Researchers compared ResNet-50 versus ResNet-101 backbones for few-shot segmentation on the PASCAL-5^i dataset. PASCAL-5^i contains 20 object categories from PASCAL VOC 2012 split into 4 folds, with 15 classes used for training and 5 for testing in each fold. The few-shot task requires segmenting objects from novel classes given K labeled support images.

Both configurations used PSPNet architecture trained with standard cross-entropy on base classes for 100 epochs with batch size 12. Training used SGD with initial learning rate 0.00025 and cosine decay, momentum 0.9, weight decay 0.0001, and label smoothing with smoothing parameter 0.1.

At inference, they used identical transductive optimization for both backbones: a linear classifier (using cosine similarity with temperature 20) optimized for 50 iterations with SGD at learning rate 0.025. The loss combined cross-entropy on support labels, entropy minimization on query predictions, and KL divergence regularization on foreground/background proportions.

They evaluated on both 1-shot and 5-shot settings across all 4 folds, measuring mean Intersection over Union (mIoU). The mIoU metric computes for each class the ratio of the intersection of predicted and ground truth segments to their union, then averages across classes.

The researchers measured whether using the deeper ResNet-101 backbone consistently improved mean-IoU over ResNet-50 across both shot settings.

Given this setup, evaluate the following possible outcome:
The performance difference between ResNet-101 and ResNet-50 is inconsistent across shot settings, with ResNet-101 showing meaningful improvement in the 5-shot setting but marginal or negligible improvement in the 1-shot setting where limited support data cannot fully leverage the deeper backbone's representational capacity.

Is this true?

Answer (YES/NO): NO